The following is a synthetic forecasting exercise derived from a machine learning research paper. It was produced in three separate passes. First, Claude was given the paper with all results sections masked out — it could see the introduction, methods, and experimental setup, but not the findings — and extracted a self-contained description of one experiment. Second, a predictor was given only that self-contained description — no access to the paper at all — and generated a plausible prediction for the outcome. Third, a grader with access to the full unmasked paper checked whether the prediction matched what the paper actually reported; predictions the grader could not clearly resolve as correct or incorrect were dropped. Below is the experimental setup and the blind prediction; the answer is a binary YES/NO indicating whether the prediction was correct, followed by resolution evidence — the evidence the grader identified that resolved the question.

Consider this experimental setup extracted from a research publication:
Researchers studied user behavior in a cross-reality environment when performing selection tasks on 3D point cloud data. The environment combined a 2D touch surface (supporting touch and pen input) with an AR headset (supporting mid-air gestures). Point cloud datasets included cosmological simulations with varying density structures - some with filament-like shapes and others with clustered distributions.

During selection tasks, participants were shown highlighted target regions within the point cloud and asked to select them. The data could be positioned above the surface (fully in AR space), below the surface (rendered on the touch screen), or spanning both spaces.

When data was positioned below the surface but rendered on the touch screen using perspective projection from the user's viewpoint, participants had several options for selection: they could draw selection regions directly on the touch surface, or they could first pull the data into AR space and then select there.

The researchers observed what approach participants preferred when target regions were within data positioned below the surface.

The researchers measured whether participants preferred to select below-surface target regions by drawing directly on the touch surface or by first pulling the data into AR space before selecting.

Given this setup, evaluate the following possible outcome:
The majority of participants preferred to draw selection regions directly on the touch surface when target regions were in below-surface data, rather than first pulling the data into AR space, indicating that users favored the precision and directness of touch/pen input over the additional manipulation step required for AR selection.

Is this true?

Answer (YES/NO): YES